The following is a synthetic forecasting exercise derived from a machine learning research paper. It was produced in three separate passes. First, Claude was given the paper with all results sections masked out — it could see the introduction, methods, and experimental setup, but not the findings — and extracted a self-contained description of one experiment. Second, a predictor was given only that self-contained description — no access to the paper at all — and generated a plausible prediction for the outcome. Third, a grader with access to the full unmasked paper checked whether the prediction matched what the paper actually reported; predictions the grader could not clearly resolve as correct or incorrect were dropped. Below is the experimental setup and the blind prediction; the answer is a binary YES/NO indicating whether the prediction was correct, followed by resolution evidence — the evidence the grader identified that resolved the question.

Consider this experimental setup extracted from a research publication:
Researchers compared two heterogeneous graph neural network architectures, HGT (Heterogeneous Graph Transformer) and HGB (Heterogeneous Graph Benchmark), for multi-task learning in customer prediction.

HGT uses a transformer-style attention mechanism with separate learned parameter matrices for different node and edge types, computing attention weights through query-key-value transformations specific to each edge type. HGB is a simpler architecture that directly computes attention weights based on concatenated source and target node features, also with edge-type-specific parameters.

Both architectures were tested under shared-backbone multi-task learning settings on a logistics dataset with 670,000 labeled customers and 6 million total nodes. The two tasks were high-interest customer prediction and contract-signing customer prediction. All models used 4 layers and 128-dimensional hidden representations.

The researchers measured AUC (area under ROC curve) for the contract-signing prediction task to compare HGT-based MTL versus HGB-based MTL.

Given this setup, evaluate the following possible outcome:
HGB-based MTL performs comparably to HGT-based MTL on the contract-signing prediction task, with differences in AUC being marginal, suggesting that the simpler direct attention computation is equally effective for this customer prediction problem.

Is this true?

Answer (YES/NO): NO